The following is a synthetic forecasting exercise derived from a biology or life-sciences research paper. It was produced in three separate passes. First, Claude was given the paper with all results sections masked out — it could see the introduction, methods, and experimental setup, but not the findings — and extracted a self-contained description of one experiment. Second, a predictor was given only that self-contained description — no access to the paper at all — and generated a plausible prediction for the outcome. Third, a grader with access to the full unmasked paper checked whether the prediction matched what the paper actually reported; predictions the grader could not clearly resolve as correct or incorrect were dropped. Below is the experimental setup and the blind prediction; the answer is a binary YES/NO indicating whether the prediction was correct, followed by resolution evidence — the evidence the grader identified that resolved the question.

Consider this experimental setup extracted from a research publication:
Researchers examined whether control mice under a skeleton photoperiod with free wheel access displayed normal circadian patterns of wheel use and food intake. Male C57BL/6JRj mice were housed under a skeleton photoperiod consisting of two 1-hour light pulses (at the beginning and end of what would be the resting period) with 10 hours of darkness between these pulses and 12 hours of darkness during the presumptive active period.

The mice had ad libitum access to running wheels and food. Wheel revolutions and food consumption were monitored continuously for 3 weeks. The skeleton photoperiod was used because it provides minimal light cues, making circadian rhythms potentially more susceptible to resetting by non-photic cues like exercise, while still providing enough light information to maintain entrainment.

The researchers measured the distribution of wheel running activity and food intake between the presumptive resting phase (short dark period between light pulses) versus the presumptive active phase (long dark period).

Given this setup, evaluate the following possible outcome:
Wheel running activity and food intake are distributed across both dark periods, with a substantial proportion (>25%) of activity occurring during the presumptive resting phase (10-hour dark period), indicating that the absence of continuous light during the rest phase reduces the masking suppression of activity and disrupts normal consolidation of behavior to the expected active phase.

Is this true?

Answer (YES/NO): NO